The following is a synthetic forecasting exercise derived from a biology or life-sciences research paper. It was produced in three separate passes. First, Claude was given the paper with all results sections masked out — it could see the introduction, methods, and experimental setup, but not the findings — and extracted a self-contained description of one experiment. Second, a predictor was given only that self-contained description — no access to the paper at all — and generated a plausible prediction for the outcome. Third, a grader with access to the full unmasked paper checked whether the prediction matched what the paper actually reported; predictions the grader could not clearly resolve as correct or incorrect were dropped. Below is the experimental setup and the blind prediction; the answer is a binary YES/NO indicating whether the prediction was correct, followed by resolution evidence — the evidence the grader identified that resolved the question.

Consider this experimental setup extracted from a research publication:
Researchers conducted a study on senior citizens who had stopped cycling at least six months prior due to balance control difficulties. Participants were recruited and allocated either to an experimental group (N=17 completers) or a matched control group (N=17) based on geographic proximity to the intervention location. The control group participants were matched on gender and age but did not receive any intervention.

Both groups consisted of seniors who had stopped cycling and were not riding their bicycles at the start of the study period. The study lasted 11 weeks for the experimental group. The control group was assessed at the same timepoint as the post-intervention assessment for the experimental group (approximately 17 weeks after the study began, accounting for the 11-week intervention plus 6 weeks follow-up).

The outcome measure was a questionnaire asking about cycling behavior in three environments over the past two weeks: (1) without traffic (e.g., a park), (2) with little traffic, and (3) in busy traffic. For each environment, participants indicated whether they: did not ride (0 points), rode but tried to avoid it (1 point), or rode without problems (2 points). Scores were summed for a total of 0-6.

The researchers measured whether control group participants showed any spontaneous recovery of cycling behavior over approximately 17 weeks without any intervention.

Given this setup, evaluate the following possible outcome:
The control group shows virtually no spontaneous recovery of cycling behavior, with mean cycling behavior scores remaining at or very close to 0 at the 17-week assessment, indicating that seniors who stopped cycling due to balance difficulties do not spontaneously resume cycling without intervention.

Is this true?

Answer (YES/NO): YES